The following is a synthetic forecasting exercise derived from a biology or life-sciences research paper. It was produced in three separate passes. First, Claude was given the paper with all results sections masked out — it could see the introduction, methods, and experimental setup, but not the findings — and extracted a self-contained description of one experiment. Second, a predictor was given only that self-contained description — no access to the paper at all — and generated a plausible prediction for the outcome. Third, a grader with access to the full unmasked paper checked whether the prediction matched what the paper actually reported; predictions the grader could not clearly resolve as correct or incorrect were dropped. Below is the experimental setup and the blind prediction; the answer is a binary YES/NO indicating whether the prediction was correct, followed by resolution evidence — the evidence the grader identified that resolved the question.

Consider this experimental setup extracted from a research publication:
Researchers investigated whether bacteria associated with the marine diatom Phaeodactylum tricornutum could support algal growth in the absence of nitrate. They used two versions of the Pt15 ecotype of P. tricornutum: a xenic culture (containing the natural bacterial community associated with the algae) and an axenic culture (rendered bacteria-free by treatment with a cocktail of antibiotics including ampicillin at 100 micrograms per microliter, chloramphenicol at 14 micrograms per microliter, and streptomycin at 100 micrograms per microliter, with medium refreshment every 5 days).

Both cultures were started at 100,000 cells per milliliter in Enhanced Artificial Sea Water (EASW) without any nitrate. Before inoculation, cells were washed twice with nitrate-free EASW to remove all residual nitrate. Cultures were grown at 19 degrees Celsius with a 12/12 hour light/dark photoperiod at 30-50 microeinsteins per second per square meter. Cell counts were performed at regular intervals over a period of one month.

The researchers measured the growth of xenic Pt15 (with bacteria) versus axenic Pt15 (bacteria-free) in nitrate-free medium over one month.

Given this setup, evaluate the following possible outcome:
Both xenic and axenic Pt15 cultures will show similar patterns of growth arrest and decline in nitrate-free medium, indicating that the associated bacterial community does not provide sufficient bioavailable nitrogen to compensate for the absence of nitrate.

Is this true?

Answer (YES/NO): NO